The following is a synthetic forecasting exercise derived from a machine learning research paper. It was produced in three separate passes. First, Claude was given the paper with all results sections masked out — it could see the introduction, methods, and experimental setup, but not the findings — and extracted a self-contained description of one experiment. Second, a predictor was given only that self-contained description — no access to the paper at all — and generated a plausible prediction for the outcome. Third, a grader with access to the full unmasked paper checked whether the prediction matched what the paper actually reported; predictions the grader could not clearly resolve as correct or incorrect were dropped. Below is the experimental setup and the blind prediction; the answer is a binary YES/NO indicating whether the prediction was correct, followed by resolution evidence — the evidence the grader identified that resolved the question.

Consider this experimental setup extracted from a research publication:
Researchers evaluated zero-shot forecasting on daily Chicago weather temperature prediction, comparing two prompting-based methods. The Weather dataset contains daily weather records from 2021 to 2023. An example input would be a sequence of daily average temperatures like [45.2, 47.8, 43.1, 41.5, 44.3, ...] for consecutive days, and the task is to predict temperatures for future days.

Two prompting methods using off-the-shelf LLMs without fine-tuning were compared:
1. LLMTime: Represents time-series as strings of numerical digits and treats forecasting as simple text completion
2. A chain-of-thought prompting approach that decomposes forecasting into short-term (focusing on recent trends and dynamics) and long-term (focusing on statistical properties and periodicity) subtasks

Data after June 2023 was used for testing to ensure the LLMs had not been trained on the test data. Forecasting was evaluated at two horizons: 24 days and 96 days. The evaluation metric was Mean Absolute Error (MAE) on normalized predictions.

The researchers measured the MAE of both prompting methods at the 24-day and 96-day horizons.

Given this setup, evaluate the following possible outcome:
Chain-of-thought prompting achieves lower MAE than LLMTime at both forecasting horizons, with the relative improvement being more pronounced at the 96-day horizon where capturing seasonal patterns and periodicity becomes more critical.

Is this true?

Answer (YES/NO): NO